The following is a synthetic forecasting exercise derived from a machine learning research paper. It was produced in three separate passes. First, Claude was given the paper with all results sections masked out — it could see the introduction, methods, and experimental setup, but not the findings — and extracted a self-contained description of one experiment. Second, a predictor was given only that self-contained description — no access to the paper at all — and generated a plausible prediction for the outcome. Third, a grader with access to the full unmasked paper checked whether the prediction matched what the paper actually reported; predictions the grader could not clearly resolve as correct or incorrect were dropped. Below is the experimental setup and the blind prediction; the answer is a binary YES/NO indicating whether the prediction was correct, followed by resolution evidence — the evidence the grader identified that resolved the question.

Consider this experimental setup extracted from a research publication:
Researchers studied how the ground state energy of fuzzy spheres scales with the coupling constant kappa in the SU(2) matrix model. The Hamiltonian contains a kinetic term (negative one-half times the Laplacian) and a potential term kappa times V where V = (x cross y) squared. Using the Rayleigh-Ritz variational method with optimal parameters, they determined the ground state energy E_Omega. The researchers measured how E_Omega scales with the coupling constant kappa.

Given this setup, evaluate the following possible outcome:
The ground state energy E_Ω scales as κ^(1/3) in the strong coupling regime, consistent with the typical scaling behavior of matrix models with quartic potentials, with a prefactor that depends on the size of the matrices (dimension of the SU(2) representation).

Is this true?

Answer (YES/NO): NO